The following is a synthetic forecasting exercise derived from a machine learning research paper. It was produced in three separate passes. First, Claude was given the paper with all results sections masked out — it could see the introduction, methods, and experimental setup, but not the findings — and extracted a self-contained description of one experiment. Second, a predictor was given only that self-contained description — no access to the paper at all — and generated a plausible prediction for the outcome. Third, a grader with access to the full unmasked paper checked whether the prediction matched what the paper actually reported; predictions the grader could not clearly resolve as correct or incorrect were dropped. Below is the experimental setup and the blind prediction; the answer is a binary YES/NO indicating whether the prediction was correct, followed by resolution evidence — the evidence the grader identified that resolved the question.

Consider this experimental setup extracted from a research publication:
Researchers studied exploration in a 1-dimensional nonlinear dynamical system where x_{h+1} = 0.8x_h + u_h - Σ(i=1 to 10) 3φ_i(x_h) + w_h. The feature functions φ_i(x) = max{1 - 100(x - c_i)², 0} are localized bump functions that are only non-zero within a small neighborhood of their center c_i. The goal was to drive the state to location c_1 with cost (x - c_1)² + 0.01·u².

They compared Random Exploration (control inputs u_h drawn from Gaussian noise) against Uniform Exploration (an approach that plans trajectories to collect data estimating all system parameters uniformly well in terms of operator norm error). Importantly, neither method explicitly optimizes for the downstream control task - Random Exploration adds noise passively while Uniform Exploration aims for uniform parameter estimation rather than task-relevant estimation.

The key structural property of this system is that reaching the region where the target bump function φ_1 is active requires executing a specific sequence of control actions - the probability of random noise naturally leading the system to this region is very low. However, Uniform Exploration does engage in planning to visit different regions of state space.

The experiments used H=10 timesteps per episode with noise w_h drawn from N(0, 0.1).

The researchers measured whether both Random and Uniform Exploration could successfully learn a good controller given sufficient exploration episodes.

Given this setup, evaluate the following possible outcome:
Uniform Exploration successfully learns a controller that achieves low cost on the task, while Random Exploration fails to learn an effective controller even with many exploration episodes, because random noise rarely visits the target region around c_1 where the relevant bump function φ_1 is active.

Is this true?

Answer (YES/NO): NO